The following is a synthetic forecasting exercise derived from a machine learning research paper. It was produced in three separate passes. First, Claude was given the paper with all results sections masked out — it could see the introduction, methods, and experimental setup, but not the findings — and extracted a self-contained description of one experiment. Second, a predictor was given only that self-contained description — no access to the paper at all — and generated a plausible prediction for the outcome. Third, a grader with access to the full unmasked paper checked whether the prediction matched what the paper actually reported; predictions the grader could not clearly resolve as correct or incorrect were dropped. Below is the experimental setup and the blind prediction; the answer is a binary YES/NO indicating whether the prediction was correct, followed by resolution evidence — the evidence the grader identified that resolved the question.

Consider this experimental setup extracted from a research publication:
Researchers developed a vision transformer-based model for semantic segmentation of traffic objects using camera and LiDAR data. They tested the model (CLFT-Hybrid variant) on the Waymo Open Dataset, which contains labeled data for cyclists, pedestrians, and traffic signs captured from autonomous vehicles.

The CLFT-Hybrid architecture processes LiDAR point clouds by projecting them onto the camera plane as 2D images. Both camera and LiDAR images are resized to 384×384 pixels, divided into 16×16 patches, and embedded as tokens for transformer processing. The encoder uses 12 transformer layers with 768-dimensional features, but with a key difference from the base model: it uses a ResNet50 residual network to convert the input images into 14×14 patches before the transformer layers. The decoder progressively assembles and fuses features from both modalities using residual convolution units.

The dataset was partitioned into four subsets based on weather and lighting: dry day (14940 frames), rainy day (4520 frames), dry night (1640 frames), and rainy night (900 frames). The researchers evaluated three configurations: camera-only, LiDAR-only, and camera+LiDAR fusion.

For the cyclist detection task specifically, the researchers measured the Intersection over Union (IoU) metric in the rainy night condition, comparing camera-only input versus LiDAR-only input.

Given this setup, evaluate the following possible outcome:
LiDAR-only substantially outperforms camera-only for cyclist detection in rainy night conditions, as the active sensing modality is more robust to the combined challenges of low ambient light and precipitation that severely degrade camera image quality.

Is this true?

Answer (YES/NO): YES